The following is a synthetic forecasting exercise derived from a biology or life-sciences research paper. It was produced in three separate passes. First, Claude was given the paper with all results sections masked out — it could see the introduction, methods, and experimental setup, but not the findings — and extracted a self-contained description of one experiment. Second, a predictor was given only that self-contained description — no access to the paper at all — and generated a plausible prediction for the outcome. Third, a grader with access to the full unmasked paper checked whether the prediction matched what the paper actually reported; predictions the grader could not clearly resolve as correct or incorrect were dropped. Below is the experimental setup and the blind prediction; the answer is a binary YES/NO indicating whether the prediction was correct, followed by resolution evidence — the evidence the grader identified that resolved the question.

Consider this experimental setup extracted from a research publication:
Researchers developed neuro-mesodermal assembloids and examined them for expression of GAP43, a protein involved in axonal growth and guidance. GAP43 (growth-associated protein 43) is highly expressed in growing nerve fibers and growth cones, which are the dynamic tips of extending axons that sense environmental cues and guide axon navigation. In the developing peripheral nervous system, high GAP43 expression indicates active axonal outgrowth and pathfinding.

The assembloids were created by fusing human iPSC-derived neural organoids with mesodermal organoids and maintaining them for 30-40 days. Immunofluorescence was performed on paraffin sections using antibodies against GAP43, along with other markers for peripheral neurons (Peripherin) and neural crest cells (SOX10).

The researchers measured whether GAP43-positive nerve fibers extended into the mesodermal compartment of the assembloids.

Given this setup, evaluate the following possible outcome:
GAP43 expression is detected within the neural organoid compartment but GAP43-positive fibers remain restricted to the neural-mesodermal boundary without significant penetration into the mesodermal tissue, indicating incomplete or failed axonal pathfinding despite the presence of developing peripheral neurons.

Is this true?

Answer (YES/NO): NO